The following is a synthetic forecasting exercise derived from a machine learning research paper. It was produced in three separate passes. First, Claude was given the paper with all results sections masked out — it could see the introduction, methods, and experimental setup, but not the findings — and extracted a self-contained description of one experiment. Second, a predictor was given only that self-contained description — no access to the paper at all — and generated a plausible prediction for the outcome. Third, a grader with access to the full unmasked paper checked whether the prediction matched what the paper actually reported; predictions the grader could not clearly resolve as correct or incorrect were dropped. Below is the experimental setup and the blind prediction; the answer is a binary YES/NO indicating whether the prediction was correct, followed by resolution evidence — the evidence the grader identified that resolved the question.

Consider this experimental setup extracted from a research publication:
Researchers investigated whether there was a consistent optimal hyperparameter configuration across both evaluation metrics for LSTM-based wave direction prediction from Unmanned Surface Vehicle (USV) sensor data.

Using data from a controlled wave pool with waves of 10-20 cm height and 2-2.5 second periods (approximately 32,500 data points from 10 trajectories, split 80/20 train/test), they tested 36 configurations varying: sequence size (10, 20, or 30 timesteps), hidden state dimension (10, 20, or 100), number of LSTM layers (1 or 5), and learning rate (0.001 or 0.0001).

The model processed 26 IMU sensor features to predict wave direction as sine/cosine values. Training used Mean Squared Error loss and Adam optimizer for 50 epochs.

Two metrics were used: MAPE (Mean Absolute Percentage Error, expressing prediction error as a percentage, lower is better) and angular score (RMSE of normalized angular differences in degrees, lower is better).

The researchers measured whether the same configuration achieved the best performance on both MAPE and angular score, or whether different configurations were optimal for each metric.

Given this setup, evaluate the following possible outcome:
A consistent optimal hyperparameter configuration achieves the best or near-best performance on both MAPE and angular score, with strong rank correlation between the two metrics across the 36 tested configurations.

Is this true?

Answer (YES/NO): NO